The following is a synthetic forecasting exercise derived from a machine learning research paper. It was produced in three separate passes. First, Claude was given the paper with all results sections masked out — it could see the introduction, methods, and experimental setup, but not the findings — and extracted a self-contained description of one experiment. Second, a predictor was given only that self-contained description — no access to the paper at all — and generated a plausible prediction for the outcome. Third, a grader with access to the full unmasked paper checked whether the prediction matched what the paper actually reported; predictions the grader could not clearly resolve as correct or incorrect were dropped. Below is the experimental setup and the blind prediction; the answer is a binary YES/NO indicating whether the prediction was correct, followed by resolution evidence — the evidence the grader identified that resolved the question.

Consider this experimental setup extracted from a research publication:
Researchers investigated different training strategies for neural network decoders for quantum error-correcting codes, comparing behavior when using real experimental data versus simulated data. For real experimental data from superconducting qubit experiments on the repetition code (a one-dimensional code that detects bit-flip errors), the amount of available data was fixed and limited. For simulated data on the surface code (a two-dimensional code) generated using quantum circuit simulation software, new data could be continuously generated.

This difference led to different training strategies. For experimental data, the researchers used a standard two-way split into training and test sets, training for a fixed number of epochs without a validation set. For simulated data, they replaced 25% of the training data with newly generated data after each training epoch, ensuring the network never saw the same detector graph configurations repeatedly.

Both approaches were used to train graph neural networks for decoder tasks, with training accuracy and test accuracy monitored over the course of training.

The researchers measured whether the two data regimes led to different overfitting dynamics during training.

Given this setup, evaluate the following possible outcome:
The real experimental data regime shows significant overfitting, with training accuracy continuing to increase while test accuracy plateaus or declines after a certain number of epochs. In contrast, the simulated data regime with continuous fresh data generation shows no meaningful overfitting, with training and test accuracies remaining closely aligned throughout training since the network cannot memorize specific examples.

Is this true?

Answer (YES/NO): YES